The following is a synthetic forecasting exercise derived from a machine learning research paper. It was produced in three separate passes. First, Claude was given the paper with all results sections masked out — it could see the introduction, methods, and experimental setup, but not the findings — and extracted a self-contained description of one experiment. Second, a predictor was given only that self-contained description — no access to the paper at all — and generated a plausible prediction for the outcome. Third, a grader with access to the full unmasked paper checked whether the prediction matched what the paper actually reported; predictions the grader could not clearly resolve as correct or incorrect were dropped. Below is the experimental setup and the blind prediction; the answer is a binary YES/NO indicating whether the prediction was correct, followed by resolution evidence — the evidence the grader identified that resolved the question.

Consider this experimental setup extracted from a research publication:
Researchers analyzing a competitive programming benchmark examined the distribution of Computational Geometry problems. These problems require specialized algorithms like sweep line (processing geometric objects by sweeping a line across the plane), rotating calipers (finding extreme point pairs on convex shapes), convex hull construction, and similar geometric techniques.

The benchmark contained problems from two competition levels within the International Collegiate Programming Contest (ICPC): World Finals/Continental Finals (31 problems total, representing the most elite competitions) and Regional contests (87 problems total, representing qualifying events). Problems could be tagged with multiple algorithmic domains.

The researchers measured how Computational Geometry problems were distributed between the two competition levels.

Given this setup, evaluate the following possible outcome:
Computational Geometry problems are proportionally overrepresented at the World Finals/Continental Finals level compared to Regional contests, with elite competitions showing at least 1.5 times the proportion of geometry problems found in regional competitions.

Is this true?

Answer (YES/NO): YES